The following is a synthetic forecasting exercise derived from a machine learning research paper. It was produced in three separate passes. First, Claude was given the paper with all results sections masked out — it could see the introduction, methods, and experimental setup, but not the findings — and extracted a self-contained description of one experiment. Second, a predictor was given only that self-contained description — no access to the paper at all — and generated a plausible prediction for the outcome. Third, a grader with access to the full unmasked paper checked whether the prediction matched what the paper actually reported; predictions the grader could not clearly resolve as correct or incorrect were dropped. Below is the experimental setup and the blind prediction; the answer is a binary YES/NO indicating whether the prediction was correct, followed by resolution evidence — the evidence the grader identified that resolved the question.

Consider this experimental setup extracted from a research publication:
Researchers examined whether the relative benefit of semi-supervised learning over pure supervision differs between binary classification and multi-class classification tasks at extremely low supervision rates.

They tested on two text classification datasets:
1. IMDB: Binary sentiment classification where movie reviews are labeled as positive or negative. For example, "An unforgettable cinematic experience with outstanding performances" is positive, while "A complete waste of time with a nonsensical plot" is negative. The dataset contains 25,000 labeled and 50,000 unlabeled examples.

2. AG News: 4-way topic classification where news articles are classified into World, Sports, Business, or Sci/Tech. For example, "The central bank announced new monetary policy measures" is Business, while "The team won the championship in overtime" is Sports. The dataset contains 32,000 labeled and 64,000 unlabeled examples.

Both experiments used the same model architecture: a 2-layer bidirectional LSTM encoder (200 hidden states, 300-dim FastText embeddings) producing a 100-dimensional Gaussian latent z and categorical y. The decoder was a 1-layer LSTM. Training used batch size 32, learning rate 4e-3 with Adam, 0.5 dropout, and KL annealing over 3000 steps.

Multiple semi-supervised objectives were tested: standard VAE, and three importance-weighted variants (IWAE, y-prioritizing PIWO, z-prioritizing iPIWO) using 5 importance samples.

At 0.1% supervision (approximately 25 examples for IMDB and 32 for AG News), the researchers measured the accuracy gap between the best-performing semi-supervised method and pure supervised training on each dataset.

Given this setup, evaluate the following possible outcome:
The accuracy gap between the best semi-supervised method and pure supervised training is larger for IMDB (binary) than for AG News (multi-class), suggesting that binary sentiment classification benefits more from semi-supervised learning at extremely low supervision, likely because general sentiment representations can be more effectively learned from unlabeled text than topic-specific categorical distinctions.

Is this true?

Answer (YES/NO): NO